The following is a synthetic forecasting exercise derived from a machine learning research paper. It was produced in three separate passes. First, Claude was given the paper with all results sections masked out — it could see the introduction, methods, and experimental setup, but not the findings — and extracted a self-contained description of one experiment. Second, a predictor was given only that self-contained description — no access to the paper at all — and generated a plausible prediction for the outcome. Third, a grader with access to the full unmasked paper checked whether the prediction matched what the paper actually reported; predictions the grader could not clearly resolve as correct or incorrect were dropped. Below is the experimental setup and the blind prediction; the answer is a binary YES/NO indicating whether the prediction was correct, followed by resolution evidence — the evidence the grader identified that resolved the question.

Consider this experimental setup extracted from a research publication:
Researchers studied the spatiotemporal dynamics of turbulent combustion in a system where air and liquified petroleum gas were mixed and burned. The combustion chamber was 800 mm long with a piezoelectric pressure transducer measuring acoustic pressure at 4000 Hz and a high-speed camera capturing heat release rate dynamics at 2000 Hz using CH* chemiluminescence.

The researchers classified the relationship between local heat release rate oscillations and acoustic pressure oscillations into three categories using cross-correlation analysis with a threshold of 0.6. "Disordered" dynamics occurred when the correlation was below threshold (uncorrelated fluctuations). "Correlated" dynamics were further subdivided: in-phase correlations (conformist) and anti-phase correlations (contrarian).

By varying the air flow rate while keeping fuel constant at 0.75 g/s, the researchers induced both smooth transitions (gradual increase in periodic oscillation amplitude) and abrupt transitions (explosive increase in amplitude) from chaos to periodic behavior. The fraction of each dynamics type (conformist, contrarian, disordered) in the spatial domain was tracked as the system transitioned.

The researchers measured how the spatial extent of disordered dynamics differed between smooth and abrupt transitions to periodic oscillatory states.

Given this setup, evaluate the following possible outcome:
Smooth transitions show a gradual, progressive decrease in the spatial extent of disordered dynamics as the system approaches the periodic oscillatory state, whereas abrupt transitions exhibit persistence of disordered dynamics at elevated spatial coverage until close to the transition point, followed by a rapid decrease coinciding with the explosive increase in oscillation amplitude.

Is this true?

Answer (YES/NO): NO